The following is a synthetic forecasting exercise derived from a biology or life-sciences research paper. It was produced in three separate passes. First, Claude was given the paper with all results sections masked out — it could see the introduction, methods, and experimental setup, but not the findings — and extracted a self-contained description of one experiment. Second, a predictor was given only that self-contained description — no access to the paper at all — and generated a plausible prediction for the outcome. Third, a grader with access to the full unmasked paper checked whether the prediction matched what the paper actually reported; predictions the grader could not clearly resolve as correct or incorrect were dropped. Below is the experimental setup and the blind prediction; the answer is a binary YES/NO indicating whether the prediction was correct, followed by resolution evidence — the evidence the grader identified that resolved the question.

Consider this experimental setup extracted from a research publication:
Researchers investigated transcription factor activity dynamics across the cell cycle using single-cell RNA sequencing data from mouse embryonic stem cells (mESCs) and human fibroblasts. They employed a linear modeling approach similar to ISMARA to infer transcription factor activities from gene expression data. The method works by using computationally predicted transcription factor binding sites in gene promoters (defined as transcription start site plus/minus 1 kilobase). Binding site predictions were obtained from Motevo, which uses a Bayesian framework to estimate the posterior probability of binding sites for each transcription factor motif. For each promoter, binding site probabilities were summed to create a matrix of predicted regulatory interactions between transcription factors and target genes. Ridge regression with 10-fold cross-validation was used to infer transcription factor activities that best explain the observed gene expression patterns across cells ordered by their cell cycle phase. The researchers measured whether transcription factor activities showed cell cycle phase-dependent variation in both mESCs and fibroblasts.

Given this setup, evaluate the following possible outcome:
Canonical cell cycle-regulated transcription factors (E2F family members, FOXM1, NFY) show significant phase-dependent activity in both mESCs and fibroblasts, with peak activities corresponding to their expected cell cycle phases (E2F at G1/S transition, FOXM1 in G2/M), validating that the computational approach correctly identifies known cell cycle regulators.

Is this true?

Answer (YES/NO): NO